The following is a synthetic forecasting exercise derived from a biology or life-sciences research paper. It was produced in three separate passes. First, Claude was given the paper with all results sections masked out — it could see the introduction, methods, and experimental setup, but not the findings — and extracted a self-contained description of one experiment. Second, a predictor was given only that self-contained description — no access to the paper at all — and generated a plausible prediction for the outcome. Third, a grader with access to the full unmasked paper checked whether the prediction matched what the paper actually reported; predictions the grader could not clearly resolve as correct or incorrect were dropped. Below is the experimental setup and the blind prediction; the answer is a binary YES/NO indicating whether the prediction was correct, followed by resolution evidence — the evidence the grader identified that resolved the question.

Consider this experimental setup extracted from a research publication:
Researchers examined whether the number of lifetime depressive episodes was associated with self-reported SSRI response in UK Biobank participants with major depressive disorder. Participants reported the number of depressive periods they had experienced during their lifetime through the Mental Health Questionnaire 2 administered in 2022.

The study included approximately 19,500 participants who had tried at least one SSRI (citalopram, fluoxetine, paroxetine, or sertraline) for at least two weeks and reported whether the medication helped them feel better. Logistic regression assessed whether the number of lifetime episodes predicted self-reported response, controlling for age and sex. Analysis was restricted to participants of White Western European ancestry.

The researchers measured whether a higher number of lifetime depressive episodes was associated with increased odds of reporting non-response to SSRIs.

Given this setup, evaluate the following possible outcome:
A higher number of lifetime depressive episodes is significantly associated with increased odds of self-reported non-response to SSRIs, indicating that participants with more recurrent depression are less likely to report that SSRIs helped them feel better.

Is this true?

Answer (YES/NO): NO